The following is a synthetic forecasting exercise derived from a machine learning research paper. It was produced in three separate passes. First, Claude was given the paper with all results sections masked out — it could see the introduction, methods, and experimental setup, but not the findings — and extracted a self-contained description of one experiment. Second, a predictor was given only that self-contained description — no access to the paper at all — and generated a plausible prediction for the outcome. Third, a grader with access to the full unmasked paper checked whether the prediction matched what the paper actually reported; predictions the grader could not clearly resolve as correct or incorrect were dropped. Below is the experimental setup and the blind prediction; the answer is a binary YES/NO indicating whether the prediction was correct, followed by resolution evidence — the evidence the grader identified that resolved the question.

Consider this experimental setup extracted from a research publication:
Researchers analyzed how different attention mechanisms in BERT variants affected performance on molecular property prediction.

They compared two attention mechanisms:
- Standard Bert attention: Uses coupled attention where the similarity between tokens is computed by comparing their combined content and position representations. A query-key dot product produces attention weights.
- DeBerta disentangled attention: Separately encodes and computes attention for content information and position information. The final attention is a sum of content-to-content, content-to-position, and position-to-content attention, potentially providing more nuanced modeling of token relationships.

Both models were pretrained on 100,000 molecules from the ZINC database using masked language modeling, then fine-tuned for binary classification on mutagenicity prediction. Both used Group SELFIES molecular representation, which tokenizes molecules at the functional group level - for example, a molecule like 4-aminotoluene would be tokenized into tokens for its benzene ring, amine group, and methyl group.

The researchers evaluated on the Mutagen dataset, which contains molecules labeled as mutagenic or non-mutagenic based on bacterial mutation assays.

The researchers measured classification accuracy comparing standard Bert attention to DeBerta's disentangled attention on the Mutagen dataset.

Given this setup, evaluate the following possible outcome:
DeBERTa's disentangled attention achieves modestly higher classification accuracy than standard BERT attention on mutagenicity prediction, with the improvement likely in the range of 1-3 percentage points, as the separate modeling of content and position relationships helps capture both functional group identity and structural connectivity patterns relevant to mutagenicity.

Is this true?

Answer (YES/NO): NO